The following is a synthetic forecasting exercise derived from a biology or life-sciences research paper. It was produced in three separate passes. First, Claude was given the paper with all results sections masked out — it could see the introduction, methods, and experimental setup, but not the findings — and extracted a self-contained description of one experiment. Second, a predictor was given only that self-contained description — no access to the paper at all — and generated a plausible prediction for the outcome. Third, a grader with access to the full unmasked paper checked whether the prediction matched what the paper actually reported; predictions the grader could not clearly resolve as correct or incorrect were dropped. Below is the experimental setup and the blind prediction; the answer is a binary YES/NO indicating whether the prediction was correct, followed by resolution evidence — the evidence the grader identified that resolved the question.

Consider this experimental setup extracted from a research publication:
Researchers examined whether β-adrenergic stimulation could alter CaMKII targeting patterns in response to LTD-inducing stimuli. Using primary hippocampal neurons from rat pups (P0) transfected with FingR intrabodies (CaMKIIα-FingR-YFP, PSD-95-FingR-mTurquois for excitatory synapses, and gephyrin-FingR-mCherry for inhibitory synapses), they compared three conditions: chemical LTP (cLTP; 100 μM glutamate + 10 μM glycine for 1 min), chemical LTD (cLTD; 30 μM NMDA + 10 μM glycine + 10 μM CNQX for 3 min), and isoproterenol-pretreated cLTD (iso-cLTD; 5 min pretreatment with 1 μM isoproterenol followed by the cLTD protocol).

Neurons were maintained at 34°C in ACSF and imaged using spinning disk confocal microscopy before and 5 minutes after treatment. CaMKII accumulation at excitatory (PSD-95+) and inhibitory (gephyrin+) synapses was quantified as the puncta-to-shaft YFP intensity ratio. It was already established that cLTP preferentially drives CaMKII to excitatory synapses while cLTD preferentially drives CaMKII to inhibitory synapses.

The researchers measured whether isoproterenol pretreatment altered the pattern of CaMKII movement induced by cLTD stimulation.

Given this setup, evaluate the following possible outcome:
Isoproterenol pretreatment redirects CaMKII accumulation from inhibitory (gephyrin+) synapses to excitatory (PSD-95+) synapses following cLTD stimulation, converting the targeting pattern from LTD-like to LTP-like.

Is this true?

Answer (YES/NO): YES